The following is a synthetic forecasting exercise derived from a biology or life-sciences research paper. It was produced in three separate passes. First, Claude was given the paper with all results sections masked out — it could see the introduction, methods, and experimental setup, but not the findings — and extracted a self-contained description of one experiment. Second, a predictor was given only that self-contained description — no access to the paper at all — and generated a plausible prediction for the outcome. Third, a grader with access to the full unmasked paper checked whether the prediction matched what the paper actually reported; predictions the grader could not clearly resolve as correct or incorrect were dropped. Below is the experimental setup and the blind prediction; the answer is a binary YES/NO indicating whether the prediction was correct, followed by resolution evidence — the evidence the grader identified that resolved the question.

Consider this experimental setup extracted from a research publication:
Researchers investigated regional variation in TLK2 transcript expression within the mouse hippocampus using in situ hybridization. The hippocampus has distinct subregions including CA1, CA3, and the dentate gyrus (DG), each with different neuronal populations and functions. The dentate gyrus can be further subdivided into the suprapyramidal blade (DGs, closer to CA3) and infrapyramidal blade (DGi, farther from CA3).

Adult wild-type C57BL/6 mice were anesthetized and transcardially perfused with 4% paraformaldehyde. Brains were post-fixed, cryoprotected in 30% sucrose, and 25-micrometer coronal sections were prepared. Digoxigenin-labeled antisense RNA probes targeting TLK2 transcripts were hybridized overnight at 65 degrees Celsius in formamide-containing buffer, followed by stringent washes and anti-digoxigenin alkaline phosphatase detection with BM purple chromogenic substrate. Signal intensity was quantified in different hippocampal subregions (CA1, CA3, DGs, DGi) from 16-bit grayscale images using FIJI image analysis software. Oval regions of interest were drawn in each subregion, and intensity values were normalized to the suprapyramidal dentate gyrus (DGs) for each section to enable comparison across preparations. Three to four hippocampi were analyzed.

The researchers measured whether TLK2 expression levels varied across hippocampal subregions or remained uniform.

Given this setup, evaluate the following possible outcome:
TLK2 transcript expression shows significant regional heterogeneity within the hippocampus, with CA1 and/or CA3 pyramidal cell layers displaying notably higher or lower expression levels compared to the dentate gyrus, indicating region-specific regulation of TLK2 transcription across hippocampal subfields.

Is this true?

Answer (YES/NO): YES